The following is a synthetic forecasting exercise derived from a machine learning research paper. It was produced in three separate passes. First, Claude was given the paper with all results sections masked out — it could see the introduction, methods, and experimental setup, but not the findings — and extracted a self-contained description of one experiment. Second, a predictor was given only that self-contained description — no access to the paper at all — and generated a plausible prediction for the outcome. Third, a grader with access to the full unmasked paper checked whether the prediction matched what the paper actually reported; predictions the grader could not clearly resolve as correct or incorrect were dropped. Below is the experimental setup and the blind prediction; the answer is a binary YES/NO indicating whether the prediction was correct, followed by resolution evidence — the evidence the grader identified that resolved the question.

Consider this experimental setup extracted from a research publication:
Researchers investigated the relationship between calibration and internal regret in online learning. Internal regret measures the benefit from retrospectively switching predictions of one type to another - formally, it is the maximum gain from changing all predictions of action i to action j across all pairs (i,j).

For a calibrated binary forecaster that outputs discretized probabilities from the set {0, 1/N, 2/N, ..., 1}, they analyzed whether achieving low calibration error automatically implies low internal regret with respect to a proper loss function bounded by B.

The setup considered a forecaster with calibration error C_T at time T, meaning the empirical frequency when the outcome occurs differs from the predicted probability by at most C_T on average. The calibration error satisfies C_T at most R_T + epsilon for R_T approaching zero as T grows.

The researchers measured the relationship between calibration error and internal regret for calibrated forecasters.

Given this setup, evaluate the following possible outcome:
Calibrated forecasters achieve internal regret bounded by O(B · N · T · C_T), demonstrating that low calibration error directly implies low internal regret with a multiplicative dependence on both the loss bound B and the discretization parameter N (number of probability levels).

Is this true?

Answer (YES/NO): NO